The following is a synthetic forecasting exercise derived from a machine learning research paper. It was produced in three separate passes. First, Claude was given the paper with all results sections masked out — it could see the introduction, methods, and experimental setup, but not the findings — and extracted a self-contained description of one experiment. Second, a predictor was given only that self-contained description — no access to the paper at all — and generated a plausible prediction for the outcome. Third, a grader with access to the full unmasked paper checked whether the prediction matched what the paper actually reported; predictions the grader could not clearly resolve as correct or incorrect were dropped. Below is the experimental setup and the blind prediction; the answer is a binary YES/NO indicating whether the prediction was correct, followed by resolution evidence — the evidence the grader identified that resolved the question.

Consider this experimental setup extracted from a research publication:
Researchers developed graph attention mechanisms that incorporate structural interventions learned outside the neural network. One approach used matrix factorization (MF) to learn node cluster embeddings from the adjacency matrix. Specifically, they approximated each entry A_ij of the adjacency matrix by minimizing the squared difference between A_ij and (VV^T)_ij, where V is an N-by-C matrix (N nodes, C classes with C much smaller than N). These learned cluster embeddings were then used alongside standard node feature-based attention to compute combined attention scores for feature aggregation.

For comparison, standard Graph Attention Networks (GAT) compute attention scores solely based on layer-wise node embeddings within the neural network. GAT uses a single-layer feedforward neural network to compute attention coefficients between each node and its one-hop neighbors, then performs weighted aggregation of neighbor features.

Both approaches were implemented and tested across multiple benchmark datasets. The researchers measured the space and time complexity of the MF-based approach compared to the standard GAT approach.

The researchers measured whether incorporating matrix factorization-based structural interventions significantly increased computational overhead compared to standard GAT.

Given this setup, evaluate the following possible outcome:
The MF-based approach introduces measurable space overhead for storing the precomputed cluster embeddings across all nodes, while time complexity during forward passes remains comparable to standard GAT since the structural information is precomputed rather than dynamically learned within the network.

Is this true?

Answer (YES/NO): NO